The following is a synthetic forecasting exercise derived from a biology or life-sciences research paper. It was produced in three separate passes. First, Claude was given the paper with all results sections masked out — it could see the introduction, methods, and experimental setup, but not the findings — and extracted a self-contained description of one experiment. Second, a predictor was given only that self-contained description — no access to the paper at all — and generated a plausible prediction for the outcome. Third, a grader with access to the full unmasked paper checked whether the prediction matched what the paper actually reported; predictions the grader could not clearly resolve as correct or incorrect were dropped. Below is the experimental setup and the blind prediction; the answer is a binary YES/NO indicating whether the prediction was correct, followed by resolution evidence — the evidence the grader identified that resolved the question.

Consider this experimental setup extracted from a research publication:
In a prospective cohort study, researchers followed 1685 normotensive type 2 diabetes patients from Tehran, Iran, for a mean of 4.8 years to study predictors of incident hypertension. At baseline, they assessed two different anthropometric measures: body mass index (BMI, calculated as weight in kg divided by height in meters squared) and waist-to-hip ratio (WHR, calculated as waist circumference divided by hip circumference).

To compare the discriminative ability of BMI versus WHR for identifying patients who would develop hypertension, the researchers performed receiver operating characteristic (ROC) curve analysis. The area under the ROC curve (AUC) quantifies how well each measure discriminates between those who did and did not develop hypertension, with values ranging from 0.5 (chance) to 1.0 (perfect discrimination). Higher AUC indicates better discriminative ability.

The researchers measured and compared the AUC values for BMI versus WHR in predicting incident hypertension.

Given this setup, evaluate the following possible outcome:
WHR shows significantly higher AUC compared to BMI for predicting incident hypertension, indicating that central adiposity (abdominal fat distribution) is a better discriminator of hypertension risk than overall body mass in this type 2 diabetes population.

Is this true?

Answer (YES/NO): NO